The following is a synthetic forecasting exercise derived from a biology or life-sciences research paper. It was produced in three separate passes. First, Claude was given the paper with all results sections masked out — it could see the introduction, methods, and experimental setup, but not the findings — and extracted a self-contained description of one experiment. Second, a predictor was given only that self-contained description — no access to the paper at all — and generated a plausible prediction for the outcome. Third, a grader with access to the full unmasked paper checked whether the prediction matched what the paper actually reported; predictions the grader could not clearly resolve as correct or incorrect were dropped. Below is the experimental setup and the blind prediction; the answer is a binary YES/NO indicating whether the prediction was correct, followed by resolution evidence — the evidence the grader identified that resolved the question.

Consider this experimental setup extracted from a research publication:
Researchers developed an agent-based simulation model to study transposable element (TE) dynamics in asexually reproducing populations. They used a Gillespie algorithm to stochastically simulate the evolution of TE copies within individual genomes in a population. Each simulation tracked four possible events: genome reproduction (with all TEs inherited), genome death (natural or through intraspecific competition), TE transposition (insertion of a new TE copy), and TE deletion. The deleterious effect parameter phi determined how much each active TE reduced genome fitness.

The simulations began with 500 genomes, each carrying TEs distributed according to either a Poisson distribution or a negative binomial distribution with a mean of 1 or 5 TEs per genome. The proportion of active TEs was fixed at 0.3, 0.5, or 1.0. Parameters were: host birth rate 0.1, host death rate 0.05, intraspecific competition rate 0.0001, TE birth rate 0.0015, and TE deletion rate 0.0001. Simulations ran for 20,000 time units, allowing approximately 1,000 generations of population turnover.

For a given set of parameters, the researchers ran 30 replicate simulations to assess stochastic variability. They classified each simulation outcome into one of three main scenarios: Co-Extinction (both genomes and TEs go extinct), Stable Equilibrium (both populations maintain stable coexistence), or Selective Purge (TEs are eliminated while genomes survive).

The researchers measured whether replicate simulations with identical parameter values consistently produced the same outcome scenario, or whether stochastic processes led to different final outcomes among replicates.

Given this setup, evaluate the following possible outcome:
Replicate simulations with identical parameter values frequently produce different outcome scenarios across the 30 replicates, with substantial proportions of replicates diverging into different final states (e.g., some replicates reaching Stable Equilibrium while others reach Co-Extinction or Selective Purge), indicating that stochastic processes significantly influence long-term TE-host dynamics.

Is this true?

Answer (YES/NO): YES